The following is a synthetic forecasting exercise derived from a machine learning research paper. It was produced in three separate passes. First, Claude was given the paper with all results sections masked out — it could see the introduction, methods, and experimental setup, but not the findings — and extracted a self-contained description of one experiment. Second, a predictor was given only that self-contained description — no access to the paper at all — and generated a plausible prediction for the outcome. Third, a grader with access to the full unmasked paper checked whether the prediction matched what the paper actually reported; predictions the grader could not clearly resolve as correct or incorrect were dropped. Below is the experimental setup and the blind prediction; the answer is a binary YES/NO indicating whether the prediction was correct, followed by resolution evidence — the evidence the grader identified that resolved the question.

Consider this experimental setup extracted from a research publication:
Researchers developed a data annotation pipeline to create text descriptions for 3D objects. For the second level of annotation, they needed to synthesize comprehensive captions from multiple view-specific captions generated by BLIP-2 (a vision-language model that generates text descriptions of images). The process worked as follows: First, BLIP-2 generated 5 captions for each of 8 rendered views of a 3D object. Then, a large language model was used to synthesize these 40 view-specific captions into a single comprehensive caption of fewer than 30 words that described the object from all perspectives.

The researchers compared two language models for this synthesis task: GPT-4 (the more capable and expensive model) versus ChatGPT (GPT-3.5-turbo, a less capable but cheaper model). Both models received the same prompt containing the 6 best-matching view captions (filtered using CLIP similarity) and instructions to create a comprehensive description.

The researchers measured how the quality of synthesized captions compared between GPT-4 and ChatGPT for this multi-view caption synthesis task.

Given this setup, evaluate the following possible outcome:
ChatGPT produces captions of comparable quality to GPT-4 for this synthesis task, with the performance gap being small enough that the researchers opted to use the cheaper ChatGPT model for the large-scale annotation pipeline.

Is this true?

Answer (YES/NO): NO